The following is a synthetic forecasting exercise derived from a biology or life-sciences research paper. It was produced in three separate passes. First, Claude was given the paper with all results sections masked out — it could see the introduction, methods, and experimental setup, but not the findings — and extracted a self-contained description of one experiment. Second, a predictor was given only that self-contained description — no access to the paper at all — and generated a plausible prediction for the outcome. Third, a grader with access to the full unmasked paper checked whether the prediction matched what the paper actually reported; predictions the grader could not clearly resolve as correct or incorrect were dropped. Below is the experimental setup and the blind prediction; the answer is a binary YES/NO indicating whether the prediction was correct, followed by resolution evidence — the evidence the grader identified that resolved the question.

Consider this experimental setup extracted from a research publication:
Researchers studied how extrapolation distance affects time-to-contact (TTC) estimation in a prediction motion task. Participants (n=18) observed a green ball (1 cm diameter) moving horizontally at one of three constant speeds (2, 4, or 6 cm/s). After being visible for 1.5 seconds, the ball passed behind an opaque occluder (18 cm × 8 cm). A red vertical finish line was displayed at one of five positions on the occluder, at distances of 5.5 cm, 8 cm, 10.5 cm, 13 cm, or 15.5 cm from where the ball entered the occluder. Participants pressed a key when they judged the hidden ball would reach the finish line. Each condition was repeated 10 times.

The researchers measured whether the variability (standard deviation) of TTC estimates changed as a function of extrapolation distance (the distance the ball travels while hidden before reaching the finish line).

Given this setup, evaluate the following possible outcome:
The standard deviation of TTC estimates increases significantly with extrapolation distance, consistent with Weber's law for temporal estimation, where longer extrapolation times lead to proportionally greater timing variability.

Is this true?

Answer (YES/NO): YES